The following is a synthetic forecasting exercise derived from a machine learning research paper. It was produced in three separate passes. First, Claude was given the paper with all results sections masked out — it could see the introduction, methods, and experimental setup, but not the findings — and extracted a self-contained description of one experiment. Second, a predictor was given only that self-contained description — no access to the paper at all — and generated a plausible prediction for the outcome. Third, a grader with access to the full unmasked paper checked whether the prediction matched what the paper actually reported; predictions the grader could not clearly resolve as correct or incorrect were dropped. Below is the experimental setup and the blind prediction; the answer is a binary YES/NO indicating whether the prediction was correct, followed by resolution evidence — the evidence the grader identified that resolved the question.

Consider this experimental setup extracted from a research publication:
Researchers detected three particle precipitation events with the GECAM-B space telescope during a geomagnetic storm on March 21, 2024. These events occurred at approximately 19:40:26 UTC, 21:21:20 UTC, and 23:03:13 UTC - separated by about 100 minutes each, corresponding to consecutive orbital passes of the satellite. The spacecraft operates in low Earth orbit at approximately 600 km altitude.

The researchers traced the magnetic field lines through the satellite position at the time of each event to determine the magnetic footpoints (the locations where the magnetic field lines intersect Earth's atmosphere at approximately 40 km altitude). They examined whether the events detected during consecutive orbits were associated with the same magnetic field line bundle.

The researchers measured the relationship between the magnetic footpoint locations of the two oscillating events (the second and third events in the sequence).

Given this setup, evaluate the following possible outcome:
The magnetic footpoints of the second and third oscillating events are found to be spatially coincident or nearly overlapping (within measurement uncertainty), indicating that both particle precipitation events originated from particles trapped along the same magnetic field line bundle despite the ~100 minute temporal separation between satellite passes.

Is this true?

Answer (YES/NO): YES